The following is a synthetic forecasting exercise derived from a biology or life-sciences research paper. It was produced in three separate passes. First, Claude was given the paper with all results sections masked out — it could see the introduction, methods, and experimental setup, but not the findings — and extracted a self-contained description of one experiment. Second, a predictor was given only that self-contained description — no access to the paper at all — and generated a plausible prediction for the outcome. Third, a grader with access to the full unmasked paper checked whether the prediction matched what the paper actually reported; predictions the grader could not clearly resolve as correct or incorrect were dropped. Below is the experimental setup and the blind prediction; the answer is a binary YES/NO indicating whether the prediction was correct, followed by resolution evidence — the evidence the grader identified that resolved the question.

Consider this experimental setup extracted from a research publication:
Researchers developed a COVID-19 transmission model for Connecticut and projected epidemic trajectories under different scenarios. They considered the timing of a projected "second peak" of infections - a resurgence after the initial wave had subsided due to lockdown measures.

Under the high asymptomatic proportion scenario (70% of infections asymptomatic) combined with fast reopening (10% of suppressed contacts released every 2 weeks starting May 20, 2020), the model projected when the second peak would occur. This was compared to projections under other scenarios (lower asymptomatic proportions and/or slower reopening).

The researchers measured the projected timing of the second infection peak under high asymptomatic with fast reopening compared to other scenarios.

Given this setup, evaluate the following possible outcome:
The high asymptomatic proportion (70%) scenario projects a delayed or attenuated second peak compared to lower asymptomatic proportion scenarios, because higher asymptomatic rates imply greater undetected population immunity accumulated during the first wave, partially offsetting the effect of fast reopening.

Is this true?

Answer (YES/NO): NO